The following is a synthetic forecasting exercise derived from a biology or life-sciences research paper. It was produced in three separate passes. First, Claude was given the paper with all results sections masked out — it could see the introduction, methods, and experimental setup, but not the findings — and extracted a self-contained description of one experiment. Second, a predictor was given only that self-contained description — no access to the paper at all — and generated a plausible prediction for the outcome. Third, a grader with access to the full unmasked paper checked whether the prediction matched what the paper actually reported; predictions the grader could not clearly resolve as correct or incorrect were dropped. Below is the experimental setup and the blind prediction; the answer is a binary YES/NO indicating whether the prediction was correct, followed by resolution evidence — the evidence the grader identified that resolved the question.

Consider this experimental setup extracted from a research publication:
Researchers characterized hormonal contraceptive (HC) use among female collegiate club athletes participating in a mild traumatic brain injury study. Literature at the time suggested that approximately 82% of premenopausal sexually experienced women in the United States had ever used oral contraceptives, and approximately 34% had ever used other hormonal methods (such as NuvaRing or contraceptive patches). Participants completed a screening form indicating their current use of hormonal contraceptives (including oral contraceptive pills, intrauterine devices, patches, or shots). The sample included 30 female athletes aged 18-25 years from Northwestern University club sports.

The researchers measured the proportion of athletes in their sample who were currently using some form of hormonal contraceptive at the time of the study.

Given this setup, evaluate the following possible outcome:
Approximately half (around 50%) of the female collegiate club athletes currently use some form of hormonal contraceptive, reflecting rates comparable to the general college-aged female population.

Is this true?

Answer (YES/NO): YES